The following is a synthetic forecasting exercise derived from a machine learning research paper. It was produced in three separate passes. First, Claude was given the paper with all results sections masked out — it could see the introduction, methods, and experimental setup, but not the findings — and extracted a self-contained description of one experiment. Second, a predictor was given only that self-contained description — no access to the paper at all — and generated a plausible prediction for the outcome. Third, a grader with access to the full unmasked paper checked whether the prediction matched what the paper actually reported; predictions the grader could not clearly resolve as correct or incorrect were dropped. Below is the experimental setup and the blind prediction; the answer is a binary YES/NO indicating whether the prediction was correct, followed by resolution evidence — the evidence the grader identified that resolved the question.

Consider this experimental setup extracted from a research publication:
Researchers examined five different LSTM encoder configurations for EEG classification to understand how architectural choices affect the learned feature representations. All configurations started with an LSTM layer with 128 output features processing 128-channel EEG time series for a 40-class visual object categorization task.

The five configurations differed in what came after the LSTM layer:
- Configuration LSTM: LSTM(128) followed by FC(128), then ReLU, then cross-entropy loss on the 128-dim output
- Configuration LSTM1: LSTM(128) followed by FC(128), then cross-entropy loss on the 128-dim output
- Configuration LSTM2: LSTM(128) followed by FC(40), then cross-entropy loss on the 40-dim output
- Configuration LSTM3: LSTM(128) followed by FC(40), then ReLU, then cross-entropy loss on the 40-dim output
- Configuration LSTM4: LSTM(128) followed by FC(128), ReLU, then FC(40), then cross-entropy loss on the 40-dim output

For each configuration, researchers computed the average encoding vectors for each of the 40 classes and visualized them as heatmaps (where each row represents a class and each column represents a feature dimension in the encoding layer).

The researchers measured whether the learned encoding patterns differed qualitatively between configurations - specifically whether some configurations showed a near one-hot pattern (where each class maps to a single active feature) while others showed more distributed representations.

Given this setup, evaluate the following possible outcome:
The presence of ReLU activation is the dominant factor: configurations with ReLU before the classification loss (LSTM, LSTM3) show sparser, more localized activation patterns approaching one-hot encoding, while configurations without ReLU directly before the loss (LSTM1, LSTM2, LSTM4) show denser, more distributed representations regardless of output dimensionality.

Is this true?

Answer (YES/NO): NO